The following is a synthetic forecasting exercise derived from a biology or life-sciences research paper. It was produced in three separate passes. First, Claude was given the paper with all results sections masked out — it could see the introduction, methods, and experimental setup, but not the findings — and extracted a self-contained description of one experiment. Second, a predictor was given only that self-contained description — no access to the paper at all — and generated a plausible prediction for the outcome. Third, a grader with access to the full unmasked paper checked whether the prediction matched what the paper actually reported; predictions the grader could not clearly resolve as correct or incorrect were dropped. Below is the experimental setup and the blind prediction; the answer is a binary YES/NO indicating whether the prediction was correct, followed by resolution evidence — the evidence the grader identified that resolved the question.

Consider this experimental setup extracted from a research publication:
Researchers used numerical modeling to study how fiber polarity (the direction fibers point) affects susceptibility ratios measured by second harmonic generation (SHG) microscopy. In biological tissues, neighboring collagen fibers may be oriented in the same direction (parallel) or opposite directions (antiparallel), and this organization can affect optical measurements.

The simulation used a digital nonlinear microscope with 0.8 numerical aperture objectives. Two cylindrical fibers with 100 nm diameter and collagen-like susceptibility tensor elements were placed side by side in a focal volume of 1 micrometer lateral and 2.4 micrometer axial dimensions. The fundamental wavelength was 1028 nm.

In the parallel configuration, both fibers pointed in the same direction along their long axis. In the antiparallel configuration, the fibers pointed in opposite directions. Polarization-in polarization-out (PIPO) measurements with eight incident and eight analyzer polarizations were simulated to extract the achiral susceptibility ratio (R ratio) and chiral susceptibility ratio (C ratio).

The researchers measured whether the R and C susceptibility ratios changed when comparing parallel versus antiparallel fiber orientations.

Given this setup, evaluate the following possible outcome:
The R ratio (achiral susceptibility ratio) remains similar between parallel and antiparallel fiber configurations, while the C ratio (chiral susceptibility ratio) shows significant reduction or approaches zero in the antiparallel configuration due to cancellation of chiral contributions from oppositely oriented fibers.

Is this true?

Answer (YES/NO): NO